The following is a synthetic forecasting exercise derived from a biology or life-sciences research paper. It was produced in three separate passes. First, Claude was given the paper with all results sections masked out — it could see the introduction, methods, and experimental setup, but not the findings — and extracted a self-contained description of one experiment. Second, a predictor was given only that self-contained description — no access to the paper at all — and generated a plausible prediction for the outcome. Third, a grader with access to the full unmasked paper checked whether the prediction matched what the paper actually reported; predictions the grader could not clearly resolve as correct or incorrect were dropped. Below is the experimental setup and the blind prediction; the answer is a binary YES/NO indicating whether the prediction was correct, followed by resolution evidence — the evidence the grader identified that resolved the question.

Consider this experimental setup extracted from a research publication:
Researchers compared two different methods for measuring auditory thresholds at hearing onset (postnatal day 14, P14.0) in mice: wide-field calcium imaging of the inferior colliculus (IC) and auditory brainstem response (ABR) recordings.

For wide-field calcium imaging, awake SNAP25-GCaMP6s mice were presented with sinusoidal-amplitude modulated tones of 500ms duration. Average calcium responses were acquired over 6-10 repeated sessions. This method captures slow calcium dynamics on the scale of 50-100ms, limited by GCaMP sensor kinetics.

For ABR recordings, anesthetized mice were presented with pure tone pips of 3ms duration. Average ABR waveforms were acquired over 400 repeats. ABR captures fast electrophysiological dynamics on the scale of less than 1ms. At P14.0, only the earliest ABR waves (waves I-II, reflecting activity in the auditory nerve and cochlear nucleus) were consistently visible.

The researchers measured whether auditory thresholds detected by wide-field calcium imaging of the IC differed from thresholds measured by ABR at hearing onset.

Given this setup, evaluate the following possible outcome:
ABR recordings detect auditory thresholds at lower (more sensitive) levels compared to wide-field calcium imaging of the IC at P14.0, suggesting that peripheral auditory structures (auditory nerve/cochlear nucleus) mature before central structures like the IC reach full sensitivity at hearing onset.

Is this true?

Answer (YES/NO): NO